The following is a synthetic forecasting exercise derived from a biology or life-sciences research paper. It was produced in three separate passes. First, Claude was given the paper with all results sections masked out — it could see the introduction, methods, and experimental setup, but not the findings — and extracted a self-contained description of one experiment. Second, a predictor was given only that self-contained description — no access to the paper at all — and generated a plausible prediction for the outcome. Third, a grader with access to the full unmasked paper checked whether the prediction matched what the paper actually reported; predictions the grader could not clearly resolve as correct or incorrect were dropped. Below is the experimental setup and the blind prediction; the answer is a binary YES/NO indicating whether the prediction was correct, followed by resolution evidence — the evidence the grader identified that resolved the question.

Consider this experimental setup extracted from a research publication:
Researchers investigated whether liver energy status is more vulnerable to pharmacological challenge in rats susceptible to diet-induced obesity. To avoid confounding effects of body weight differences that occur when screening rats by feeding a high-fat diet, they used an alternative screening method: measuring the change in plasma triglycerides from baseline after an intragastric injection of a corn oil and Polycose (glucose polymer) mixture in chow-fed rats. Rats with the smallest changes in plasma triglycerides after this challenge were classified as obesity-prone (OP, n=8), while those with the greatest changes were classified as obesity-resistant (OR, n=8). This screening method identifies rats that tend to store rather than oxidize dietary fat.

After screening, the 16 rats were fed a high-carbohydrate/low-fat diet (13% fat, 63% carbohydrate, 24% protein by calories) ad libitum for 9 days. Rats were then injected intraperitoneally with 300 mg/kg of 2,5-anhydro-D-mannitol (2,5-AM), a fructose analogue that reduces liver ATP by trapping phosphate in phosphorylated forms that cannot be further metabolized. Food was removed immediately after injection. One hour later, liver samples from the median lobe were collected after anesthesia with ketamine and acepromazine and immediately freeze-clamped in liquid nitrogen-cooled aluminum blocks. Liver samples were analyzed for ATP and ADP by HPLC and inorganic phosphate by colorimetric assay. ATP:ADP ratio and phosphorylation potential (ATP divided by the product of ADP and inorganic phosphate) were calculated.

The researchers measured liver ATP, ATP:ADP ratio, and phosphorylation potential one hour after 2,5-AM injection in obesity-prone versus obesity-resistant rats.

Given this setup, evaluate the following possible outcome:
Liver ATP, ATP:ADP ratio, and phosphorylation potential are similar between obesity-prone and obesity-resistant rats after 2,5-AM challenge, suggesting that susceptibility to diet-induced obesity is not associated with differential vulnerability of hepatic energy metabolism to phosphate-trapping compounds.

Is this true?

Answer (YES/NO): NO